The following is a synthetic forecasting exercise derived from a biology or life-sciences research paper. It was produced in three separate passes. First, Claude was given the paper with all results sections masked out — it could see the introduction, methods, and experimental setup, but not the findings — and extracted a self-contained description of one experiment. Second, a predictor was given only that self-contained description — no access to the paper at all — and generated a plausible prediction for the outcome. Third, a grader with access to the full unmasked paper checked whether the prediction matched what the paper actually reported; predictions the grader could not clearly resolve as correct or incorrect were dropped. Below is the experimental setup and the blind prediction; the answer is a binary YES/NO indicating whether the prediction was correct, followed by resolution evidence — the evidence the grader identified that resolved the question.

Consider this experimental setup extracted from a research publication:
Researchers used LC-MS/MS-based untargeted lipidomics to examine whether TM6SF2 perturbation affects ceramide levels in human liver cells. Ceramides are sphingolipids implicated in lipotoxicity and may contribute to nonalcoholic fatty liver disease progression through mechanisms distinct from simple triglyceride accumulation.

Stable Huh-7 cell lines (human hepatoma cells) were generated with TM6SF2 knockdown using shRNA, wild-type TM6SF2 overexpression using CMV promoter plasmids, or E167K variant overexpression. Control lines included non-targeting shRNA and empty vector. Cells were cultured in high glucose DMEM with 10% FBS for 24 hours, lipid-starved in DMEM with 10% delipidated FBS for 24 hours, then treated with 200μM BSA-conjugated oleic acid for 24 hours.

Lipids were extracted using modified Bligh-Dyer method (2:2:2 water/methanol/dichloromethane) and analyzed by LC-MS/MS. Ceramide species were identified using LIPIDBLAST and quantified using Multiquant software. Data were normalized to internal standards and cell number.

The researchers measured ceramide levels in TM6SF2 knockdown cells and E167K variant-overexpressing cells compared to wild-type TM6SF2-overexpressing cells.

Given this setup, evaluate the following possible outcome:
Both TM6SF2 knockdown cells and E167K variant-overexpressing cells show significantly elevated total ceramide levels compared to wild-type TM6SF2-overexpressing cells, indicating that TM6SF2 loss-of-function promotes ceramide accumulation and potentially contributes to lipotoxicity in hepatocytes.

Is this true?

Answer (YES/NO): NO